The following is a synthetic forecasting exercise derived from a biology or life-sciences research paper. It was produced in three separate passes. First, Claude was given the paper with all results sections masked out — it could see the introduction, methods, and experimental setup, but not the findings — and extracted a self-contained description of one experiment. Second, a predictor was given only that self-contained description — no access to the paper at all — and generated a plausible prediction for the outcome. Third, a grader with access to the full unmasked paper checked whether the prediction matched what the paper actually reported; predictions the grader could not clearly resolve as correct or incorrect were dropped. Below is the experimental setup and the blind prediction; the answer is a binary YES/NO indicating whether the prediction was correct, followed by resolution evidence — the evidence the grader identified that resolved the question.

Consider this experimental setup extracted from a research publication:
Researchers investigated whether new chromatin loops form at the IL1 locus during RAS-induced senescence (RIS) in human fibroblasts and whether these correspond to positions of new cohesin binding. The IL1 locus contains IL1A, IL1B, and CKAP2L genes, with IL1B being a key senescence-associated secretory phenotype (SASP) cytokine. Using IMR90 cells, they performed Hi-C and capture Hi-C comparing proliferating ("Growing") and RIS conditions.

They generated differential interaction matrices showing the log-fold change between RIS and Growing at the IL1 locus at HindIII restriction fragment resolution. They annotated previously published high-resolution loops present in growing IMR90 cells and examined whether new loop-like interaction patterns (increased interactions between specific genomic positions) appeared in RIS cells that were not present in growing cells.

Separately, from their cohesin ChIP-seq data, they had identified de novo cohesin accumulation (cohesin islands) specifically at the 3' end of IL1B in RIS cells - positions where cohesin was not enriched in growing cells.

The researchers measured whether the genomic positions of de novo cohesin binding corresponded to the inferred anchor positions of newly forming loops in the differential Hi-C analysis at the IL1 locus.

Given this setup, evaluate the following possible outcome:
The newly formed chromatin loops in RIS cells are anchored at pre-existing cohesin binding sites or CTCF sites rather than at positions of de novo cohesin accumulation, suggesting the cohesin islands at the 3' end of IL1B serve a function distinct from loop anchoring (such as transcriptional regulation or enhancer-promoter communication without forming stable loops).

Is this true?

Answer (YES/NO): NO